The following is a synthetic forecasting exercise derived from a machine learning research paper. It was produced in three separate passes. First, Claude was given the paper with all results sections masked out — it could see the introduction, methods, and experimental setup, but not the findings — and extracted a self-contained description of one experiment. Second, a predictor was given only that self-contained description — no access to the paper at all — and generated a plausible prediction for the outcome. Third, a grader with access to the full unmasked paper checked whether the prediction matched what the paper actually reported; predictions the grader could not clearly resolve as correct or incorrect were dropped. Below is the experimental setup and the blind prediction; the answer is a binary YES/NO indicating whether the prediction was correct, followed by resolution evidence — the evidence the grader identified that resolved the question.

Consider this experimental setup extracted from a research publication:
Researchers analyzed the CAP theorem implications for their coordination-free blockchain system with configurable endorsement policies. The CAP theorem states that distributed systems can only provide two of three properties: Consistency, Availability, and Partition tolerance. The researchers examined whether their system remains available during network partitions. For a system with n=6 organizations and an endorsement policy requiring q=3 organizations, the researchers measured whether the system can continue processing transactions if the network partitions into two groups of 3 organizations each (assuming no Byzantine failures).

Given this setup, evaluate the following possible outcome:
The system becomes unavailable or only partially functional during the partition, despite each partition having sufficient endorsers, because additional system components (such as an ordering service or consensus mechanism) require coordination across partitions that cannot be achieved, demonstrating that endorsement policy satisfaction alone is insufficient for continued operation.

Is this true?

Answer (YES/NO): NO